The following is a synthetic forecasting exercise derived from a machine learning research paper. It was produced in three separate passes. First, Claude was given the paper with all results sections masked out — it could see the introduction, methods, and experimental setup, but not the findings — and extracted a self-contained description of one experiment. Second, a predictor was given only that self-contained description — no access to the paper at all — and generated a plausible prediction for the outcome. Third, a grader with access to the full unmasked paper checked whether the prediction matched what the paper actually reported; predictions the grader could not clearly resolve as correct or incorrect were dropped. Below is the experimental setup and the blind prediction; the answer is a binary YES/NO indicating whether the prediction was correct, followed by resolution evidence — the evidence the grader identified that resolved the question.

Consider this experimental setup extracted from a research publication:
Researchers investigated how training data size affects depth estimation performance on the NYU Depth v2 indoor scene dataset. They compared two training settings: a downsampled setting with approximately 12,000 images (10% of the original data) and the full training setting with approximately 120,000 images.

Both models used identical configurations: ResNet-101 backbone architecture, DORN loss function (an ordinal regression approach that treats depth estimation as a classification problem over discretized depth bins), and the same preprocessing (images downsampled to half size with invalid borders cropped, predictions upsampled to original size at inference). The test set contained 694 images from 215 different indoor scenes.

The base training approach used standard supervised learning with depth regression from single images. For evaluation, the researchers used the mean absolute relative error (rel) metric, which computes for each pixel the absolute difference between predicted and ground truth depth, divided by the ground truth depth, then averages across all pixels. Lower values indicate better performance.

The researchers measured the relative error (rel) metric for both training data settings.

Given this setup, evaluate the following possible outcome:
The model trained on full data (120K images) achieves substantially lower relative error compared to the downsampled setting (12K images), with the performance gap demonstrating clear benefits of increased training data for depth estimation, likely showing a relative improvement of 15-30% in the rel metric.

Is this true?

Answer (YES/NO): YES